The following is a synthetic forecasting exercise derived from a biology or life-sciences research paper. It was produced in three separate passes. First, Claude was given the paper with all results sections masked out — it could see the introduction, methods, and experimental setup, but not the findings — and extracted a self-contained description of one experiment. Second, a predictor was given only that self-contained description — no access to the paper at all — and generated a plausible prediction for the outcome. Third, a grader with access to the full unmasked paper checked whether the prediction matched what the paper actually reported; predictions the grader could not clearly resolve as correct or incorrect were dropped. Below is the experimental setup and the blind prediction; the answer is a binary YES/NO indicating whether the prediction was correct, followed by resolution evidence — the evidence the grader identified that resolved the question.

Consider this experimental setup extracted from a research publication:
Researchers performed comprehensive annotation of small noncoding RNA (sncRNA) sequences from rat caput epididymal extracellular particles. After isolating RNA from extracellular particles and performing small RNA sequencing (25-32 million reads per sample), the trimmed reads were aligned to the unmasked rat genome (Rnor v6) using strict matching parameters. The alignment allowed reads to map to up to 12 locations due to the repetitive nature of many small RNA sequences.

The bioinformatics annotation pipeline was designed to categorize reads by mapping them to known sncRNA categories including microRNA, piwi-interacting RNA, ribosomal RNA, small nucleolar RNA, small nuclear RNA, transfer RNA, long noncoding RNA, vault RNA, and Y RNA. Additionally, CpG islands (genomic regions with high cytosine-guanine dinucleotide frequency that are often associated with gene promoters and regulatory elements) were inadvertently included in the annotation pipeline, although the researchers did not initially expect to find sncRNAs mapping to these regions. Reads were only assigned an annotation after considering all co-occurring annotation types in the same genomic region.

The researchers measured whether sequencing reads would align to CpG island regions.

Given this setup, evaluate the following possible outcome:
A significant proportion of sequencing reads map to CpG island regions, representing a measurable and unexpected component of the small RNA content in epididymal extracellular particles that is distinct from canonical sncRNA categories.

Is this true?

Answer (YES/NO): YES